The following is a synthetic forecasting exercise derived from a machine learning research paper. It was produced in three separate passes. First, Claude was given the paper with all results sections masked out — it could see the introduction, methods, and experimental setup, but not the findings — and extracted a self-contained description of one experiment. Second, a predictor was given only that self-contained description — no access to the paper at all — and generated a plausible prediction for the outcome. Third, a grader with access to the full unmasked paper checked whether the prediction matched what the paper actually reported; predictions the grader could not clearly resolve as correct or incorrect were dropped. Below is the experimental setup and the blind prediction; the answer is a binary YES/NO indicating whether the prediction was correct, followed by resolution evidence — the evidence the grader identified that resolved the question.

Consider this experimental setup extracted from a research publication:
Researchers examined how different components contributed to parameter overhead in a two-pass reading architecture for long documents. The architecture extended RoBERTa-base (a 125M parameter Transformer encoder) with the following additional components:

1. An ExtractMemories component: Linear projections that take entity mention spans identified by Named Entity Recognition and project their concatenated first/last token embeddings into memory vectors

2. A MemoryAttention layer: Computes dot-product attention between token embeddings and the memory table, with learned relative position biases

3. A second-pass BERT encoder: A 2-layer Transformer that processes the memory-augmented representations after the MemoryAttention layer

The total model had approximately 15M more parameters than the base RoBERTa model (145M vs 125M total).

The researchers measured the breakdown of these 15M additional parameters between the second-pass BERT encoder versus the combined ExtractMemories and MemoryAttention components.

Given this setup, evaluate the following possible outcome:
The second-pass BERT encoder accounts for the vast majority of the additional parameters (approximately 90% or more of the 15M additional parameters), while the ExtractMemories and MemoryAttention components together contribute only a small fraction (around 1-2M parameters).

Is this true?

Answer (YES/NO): YES